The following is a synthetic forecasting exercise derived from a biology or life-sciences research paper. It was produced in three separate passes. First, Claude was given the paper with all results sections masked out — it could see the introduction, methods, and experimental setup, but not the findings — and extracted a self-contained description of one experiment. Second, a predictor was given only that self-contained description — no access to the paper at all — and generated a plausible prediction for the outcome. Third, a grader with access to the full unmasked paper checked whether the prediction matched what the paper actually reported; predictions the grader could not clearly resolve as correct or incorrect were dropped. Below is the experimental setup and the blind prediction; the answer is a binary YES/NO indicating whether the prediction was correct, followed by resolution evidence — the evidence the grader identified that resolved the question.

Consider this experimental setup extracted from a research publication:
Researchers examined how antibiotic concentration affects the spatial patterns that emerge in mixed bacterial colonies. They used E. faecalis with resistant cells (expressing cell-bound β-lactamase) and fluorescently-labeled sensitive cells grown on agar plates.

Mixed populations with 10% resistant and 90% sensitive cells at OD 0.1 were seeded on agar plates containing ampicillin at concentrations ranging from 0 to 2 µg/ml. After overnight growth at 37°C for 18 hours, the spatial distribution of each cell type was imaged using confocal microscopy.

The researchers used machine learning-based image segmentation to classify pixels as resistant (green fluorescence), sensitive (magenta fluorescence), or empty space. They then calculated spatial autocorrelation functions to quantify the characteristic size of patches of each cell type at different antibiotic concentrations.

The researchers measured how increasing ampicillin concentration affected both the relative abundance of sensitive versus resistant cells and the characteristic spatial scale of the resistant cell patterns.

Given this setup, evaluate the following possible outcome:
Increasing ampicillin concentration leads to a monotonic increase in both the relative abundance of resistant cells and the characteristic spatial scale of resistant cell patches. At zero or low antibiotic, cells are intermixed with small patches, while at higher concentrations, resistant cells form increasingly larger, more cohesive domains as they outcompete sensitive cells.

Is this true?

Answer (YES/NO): YES